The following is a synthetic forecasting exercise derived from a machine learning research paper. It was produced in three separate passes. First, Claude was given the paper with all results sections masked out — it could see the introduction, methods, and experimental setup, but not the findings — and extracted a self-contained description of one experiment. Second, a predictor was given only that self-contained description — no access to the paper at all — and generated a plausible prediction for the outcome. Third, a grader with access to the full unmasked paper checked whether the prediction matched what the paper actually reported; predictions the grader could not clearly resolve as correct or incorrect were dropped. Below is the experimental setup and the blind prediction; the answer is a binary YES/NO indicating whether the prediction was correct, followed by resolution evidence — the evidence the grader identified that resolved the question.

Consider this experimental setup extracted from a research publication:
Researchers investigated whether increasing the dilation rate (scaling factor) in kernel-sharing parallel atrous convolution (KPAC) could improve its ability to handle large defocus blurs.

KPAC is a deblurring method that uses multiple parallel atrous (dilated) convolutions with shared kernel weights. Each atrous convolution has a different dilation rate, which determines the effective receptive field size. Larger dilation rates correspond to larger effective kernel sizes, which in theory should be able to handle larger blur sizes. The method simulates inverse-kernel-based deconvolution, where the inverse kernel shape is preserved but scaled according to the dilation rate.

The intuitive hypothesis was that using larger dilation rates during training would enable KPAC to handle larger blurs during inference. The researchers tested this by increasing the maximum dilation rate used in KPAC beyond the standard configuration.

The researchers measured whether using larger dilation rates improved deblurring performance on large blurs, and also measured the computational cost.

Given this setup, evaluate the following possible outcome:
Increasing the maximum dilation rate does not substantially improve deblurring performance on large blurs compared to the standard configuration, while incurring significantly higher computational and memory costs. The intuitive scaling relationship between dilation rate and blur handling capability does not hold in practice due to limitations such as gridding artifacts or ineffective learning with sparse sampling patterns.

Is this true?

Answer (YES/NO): NO